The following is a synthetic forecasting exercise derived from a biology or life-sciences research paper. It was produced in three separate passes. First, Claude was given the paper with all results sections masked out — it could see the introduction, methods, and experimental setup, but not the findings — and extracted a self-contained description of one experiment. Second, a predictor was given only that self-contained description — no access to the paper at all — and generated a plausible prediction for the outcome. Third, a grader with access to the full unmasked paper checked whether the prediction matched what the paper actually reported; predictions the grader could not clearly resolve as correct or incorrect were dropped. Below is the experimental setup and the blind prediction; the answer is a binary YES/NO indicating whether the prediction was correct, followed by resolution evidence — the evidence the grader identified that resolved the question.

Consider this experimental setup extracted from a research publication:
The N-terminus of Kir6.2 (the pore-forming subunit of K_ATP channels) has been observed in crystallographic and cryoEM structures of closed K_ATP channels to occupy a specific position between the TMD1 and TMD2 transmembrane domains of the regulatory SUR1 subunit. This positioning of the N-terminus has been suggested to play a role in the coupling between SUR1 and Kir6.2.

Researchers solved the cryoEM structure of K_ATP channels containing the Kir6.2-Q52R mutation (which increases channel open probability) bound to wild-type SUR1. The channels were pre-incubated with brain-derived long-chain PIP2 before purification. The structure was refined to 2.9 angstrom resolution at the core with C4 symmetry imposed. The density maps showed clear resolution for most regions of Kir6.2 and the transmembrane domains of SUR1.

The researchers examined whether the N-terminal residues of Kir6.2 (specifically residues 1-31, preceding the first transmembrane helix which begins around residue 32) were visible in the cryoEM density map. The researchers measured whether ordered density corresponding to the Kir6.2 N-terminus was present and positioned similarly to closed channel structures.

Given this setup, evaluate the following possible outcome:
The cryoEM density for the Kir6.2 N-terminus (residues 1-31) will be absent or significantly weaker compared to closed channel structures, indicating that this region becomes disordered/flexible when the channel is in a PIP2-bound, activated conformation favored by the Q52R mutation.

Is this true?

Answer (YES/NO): YES